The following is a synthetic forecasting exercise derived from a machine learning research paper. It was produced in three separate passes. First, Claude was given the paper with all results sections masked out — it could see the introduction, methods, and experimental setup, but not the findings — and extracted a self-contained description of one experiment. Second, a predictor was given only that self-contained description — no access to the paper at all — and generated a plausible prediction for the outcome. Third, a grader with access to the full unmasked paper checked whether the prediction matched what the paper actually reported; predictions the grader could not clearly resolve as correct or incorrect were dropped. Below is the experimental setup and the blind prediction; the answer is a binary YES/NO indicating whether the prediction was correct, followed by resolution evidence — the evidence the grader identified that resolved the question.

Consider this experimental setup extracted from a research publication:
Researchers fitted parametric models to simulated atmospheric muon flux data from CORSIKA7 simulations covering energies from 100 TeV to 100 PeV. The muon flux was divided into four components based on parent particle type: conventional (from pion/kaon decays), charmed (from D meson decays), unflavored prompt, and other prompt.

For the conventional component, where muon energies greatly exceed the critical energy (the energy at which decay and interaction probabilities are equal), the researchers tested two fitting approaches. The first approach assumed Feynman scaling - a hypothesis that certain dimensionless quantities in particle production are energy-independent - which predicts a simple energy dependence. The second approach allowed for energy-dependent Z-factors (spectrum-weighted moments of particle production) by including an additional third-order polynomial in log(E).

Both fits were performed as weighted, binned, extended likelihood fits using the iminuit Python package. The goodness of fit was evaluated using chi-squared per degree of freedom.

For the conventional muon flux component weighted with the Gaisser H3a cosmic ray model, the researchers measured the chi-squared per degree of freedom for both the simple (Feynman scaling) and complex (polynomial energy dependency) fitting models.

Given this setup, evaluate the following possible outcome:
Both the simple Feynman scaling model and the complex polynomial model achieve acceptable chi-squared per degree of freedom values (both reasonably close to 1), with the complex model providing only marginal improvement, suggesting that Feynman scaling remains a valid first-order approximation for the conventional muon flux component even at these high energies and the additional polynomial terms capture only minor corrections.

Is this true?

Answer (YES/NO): NO